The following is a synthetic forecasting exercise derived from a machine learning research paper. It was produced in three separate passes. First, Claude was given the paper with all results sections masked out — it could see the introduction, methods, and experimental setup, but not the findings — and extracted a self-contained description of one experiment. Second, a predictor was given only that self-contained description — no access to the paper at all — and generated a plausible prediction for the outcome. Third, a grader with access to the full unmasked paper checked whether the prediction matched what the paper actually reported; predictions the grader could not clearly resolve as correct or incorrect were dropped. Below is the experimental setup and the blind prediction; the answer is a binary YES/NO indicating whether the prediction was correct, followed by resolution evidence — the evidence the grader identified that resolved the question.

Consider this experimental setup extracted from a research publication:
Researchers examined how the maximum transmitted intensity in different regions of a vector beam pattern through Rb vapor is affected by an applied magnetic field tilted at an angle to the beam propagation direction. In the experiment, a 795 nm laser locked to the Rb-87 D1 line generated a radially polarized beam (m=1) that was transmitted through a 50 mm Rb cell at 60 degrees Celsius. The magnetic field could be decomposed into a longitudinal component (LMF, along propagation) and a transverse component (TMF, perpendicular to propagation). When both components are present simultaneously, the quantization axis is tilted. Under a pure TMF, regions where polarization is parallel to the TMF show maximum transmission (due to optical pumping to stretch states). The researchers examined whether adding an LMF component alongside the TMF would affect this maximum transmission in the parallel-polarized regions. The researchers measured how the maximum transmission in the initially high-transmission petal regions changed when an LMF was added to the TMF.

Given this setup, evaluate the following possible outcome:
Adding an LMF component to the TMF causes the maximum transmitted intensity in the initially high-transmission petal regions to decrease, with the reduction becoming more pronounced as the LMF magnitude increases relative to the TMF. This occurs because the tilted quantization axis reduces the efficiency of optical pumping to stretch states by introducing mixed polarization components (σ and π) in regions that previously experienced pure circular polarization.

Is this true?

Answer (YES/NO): NO